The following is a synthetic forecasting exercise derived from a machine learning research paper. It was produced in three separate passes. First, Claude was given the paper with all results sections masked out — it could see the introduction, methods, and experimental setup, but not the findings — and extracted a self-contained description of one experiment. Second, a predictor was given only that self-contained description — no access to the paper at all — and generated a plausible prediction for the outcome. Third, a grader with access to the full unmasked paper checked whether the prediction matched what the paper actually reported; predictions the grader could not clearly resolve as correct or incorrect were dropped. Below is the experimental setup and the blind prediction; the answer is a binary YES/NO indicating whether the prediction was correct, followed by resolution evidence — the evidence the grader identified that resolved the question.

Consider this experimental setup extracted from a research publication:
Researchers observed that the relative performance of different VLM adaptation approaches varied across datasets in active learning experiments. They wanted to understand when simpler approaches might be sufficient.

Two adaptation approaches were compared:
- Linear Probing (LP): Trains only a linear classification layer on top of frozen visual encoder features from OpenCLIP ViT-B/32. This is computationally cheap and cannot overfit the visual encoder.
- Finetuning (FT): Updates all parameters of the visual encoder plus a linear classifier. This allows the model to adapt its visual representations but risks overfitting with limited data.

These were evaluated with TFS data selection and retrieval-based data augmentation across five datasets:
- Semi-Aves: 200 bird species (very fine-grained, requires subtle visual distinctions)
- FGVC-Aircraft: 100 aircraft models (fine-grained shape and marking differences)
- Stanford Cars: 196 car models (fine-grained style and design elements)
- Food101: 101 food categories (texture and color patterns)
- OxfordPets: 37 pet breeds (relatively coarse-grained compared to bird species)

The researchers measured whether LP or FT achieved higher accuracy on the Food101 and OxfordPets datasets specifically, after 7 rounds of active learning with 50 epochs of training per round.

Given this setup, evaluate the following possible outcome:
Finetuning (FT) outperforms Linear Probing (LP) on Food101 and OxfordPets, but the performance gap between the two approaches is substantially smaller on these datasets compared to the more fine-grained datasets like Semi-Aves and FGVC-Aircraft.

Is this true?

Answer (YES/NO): NO